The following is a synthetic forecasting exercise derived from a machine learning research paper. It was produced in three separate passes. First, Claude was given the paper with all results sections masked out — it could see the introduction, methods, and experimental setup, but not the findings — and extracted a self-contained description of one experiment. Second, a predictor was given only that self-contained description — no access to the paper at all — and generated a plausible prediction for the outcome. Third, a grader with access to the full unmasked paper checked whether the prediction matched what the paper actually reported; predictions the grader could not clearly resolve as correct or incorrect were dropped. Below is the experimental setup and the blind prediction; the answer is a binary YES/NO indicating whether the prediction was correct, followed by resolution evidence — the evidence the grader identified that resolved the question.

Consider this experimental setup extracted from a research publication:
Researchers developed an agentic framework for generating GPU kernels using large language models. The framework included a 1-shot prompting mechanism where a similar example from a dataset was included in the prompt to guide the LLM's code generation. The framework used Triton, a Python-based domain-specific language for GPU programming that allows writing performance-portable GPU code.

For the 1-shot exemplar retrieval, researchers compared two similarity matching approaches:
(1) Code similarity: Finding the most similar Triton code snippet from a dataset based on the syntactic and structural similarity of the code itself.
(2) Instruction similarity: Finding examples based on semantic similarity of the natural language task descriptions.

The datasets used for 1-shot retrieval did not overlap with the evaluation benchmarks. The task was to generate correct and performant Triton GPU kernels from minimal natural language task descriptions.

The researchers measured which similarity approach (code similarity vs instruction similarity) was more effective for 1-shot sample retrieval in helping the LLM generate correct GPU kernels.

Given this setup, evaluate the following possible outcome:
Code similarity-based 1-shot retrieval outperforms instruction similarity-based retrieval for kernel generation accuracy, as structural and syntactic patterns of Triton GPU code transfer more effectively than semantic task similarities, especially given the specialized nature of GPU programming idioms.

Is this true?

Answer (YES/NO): YES